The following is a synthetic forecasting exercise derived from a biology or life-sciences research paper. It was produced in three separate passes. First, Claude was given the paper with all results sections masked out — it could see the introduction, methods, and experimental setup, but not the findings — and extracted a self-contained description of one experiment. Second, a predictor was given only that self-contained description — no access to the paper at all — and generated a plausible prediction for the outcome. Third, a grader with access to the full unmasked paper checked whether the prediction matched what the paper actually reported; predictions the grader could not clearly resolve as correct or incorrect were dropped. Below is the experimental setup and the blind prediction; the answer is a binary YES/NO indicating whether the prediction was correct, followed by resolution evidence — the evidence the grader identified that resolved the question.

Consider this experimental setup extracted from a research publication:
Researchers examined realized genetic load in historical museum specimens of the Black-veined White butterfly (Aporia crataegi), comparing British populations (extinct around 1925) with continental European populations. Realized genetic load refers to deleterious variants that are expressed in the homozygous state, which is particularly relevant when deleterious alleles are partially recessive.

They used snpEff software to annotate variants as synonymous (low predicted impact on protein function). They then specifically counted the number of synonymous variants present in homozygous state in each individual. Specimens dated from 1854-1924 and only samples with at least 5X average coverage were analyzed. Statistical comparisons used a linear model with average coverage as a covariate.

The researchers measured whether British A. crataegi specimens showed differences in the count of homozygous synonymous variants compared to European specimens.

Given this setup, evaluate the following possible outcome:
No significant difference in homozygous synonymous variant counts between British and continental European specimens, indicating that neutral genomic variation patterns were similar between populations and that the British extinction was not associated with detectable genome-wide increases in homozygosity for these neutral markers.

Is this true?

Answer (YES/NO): NO